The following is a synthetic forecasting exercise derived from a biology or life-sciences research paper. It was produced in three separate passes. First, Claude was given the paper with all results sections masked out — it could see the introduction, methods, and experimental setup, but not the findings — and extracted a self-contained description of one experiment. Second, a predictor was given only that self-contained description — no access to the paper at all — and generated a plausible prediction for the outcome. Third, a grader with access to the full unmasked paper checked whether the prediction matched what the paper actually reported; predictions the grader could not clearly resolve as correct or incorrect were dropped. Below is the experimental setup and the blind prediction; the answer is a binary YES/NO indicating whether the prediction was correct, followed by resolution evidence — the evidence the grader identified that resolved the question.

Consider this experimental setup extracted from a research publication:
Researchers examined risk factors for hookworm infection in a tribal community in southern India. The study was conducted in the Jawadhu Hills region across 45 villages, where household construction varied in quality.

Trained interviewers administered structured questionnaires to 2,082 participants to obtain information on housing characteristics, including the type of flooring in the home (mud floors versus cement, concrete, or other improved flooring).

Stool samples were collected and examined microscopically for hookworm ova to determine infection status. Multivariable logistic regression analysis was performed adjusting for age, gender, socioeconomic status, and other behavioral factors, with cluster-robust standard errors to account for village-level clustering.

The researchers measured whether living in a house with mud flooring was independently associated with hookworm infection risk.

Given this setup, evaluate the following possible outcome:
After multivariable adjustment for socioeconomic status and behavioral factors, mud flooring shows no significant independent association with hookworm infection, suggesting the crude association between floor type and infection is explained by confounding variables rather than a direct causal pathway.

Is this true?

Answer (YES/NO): NO